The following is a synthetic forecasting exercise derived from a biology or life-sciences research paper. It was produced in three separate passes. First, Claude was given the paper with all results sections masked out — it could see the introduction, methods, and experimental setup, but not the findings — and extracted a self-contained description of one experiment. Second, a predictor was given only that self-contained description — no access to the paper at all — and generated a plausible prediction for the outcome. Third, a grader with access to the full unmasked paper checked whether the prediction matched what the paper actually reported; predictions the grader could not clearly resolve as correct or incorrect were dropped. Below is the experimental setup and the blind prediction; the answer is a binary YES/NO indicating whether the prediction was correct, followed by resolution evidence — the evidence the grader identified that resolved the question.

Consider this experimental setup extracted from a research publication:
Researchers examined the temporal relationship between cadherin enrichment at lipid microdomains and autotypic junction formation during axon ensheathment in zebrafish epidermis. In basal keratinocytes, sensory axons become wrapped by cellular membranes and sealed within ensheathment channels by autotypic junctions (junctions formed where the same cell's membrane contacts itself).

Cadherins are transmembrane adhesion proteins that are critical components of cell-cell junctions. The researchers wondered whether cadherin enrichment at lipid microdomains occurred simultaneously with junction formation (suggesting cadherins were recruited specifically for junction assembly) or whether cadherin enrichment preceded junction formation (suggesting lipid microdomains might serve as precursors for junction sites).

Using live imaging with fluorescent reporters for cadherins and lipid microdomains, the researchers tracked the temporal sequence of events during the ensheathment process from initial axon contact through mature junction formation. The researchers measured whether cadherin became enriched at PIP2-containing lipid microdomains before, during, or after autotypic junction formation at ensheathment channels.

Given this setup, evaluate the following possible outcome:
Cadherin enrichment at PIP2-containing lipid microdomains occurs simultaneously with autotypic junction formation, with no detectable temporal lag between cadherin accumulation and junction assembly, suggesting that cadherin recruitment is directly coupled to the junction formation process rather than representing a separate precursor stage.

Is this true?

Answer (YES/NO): NO